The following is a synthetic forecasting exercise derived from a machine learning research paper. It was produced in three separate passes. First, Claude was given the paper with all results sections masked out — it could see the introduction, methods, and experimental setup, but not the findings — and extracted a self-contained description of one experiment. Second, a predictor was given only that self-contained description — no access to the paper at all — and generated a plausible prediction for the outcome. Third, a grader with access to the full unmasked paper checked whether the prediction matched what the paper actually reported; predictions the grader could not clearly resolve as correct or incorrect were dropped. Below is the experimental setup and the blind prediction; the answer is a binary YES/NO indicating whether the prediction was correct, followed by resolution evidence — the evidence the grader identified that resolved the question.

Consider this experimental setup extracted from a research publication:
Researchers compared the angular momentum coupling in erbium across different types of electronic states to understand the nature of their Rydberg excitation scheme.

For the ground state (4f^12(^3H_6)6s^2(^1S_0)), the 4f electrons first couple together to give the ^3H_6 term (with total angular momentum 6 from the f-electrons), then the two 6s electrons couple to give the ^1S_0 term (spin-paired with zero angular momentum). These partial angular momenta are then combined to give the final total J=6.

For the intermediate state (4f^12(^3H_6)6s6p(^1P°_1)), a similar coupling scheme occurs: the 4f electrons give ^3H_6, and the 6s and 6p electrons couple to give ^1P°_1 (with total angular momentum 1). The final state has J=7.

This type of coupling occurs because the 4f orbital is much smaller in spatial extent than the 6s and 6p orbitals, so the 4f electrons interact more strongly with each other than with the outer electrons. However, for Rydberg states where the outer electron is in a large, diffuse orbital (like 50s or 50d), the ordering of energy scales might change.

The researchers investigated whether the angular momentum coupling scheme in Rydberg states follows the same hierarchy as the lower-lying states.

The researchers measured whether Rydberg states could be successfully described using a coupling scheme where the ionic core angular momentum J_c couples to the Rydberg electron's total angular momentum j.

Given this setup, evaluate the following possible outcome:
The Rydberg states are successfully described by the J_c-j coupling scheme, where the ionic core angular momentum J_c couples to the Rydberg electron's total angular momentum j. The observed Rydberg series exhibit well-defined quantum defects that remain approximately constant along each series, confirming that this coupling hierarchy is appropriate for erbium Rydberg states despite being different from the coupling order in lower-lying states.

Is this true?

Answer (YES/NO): YES